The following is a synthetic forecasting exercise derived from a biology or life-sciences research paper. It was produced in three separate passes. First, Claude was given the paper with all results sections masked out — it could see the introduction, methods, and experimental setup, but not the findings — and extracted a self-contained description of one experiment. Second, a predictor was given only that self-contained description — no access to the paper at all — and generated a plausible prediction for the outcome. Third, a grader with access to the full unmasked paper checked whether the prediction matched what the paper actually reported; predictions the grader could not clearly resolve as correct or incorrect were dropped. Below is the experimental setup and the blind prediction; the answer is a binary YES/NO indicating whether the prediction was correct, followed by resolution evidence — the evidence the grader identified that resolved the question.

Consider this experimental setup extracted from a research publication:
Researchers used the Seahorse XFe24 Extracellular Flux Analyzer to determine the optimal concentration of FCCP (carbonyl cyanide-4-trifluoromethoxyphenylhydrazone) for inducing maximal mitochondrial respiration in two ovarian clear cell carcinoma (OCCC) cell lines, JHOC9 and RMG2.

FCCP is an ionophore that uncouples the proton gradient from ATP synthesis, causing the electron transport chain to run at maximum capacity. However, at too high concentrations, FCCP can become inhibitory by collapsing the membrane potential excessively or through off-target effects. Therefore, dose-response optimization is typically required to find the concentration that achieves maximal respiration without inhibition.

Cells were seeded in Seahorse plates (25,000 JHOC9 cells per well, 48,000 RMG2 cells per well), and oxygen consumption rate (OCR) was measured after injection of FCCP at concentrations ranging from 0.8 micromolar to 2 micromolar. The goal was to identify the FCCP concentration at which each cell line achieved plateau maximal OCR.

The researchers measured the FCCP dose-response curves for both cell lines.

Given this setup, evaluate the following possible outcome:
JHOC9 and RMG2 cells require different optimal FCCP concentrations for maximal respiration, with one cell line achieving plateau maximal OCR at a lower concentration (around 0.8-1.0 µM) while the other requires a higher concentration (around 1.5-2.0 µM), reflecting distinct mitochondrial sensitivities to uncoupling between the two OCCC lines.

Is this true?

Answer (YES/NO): NO